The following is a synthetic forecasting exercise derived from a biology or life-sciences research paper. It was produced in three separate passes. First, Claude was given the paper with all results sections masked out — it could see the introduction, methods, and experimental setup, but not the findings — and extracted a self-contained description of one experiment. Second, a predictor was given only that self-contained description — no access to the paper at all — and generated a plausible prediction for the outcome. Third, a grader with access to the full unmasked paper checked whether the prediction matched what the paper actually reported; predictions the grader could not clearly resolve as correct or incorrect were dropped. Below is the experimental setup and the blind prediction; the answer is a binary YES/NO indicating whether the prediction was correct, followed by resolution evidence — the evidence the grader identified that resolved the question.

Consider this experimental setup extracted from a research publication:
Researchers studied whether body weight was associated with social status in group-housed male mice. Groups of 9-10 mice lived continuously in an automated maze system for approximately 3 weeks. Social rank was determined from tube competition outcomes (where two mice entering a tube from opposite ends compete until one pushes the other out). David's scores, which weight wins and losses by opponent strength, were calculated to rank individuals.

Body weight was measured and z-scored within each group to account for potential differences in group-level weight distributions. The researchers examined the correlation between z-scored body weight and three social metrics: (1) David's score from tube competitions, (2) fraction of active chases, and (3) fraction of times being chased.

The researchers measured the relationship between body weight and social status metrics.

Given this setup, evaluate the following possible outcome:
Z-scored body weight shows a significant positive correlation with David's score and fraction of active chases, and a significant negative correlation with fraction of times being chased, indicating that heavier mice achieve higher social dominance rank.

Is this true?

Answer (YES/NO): NO